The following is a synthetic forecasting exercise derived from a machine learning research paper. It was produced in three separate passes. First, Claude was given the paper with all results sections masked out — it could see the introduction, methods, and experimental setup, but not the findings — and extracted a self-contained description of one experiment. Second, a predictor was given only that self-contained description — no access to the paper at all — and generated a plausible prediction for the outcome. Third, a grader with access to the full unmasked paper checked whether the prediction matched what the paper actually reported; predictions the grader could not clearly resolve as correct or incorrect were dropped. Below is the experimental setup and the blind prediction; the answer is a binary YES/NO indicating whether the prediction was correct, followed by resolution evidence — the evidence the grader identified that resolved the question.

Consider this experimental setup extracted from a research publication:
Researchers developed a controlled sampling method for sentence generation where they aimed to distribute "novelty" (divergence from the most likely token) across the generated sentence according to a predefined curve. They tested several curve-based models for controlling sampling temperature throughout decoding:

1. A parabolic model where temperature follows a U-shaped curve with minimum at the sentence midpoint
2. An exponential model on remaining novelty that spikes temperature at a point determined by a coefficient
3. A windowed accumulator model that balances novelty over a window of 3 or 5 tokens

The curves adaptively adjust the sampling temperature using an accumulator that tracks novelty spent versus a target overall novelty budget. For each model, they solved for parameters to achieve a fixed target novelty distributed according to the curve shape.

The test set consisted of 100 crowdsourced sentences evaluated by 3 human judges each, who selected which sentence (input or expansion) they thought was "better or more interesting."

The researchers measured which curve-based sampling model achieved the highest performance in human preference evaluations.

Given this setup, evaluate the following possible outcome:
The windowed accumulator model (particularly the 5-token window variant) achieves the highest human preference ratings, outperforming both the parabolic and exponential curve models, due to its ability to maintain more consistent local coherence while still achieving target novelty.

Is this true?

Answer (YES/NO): NO